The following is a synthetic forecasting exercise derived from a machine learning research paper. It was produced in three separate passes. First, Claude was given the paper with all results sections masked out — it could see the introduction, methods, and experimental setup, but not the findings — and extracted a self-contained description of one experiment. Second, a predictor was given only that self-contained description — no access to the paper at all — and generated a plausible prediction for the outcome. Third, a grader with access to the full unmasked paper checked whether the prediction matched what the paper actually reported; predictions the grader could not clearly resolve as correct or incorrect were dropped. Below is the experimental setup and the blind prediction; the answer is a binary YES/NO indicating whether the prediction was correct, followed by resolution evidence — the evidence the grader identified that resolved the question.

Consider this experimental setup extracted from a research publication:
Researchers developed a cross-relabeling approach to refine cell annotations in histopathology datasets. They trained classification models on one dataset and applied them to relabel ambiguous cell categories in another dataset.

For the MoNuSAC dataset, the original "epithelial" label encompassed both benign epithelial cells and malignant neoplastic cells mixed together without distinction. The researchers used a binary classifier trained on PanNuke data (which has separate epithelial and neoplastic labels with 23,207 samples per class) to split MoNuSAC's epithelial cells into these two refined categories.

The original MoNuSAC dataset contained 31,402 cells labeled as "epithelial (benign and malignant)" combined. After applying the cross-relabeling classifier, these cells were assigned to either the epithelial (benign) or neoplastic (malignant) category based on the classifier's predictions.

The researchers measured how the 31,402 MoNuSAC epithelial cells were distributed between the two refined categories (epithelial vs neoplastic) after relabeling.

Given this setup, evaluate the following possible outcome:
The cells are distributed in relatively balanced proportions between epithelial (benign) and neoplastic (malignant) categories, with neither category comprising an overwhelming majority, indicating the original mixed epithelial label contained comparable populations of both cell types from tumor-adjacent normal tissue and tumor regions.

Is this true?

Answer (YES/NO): NO